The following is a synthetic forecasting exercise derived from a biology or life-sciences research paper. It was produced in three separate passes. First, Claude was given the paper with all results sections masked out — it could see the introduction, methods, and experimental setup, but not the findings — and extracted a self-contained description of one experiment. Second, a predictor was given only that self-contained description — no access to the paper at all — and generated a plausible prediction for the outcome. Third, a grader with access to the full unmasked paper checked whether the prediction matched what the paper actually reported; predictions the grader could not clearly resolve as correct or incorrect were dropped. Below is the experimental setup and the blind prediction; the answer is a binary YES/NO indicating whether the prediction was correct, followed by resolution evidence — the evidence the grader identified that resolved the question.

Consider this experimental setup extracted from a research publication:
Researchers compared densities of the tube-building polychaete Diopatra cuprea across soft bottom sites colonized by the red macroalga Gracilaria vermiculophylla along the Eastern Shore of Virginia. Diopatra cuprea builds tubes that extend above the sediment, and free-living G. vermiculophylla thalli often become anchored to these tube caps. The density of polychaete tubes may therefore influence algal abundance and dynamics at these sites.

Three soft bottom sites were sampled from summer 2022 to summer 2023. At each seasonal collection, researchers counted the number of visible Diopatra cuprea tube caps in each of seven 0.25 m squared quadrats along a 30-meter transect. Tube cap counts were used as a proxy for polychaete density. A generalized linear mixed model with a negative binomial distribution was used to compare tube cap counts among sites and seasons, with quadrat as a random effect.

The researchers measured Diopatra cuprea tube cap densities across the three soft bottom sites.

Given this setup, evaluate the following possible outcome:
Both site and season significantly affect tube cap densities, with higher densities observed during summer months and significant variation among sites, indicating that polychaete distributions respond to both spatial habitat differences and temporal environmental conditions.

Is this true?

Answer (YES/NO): NO